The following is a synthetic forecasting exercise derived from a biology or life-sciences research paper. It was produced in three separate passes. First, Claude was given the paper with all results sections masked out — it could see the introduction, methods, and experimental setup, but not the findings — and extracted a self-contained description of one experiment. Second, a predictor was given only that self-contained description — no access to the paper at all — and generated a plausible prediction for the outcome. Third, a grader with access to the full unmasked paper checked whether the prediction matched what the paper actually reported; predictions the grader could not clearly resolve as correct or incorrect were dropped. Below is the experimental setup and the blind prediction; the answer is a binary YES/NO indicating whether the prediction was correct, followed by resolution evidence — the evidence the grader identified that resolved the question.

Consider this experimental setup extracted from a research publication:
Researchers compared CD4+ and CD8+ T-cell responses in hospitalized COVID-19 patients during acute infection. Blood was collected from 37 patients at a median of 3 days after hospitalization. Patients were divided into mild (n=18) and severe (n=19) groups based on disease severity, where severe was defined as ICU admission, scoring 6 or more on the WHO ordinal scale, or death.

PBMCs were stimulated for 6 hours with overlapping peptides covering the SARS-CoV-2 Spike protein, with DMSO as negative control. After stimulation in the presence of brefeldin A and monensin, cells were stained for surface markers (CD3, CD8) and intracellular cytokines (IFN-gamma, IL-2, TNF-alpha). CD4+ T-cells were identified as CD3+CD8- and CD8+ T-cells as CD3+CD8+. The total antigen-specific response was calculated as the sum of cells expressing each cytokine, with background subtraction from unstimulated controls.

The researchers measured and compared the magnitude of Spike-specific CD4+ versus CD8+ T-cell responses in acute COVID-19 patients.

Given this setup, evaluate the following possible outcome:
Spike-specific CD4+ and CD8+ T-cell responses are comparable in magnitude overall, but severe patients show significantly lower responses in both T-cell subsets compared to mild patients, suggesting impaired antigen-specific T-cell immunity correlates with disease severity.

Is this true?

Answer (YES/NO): NO